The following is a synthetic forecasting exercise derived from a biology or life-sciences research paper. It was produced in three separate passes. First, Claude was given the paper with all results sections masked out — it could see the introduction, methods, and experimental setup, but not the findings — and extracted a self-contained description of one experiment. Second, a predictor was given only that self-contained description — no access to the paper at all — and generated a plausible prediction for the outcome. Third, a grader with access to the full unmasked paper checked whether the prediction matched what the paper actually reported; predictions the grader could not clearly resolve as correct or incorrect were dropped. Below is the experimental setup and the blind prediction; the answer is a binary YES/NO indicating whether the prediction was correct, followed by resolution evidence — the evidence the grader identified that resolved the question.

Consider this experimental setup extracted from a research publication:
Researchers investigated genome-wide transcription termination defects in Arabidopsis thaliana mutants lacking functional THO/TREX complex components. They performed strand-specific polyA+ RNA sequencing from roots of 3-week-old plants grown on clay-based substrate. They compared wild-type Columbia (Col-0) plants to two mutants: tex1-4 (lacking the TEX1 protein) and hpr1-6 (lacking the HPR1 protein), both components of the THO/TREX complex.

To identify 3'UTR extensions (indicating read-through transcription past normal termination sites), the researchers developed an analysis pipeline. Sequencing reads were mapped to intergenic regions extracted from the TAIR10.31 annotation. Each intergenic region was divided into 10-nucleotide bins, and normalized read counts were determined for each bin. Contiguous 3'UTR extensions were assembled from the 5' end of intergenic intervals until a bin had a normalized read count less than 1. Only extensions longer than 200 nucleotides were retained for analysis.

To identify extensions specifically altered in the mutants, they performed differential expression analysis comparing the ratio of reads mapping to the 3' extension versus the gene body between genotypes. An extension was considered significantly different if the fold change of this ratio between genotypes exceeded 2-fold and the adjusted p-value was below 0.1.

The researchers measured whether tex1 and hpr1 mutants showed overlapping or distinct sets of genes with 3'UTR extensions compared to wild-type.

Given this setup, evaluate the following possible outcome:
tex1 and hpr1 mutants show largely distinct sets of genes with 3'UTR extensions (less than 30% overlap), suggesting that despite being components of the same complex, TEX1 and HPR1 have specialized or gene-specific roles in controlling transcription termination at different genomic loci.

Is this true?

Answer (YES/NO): NO